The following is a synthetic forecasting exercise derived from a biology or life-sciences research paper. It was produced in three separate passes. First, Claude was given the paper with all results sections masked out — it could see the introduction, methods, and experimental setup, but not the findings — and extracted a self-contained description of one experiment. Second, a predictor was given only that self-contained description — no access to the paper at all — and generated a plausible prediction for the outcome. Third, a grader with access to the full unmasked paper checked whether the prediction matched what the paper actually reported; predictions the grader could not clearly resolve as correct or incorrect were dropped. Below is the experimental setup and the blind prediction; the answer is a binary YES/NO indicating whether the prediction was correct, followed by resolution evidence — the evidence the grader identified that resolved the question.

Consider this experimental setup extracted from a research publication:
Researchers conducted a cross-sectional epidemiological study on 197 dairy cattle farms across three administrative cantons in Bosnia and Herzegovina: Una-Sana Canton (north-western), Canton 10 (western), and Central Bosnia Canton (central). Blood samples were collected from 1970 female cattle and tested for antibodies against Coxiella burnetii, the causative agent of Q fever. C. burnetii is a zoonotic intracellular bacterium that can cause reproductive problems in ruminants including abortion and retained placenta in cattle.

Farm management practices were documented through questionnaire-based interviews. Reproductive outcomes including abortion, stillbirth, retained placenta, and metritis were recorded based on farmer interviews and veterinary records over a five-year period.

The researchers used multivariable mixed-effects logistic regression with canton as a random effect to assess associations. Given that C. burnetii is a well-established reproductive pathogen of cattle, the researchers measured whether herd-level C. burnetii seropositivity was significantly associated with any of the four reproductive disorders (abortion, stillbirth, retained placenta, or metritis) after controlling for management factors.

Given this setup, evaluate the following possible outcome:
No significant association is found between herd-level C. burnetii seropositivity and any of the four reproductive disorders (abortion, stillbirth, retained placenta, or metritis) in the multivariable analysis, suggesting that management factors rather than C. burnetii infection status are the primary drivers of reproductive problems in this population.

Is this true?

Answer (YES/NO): YES